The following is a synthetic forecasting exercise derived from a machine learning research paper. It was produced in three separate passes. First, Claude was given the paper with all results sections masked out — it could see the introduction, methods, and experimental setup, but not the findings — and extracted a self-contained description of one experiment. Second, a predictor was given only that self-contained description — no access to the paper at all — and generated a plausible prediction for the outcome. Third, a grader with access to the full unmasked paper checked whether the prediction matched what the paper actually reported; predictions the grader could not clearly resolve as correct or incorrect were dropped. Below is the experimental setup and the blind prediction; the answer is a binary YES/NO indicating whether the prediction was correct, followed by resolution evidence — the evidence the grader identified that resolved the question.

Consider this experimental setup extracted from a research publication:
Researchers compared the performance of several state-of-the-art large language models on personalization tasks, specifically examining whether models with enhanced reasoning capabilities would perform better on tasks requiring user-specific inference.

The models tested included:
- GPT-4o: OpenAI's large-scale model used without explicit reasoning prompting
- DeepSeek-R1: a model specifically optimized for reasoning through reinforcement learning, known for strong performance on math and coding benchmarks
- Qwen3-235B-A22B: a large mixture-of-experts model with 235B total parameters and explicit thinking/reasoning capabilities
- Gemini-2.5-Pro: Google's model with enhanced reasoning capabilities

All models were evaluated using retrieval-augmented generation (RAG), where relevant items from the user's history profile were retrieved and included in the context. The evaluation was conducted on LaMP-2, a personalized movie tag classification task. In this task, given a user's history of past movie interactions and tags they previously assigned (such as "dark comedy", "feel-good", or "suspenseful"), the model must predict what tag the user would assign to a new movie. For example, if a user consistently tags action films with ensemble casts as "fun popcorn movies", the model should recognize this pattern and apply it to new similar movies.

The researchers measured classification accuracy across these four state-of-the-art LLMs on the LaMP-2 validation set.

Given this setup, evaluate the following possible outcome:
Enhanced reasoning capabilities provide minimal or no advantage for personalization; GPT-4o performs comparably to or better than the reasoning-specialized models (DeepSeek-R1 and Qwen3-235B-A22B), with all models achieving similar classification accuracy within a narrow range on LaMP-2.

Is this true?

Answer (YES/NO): NO